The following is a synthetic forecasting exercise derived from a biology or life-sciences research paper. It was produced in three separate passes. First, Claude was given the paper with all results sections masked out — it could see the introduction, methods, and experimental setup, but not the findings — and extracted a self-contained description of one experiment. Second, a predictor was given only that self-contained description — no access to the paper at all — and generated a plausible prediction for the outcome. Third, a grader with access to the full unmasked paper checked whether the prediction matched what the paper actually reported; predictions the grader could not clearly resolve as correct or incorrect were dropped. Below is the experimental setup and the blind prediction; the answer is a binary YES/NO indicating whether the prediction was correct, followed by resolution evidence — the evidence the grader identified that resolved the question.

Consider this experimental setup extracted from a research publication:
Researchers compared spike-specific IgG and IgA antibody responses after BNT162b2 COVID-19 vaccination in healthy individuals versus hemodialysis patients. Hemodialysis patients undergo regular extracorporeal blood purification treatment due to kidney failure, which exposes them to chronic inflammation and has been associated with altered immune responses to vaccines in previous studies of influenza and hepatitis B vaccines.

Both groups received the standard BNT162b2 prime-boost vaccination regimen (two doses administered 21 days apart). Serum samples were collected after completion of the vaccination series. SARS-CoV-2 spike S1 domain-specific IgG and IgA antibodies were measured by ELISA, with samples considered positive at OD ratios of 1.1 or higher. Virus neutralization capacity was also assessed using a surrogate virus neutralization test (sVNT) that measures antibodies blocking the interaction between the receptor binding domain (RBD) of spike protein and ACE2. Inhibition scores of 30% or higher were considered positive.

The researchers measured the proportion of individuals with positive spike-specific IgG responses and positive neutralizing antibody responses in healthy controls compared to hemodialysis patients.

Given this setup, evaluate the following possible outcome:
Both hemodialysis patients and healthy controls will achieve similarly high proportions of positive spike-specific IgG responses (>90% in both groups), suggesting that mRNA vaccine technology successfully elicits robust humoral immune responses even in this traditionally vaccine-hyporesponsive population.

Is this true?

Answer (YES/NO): NO